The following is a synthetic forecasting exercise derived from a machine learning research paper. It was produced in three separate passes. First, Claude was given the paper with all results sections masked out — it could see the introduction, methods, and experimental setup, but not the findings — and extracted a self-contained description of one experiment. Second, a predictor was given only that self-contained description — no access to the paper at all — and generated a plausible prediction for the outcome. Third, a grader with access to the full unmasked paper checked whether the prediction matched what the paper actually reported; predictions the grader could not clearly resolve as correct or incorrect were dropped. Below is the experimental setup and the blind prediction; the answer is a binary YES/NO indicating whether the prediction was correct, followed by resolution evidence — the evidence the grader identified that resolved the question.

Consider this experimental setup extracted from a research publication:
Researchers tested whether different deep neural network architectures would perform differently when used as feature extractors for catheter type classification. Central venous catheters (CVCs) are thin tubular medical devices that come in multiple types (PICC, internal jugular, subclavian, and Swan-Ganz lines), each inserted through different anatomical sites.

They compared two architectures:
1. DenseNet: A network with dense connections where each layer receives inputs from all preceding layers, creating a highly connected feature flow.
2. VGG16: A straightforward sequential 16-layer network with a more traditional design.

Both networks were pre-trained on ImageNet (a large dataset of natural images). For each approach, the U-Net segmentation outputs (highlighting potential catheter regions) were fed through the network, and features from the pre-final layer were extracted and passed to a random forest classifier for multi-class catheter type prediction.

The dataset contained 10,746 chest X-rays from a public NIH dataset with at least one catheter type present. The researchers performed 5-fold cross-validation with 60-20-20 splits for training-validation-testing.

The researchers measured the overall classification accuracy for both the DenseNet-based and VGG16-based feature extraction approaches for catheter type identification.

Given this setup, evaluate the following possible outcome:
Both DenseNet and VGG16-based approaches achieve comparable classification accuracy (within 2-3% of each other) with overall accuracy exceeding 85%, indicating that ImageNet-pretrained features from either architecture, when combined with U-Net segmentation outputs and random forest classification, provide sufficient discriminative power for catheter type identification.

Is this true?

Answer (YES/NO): NO